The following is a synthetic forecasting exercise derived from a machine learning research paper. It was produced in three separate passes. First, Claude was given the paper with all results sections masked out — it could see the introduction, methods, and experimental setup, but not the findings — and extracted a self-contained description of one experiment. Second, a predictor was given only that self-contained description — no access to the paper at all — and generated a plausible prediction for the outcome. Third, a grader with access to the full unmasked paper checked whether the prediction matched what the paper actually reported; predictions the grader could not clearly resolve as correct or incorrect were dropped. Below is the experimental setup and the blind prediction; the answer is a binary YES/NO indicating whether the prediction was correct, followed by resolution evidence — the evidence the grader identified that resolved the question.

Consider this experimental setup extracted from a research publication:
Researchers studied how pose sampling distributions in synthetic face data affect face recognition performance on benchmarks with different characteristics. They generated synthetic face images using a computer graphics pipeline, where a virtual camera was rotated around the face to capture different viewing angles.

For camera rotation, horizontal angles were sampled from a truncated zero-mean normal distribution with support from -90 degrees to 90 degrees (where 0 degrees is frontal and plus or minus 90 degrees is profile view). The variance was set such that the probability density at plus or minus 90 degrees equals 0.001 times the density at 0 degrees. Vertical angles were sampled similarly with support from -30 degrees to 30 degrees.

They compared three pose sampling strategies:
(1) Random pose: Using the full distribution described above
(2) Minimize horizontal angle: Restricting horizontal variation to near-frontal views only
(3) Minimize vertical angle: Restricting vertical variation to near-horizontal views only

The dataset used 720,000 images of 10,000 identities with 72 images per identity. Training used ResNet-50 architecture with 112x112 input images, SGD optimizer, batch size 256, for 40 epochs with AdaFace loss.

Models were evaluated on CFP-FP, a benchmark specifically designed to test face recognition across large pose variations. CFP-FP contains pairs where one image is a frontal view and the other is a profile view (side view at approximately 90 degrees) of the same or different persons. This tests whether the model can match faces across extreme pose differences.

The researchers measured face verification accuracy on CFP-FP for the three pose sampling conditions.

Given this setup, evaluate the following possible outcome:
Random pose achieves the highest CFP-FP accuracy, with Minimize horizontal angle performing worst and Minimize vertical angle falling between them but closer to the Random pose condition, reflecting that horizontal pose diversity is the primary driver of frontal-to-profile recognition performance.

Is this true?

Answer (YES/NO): YES